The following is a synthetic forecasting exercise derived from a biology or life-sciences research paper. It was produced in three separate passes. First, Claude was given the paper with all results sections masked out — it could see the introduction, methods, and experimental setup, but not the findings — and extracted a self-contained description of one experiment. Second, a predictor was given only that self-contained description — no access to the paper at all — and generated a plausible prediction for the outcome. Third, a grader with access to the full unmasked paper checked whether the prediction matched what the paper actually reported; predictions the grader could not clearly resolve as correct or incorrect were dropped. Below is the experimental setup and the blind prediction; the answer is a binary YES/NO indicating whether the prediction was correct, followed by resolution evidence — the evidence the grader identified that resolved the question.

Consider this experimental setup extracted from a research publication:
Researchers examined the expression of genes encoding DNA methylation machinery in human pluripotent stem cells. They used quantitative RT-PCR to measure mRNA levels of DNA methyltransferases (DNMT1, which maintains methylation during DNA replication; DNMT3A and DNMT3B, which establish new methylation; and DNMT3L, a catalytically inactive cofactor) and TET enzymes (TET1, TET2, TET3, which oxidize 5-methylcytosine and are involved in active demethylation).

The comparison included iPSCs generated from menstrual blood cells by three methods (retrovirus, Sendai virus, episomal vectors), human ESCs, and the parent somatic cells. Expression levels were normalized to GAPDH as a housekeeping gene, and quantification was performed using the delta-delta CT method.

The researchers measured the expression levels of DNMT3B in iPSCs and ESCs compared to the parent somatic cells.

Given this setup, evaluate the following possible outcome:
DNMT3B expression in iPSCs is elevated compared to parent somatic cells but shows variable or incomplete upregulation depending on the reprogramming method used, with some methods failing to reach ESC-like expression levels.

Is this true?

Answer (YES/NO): NO